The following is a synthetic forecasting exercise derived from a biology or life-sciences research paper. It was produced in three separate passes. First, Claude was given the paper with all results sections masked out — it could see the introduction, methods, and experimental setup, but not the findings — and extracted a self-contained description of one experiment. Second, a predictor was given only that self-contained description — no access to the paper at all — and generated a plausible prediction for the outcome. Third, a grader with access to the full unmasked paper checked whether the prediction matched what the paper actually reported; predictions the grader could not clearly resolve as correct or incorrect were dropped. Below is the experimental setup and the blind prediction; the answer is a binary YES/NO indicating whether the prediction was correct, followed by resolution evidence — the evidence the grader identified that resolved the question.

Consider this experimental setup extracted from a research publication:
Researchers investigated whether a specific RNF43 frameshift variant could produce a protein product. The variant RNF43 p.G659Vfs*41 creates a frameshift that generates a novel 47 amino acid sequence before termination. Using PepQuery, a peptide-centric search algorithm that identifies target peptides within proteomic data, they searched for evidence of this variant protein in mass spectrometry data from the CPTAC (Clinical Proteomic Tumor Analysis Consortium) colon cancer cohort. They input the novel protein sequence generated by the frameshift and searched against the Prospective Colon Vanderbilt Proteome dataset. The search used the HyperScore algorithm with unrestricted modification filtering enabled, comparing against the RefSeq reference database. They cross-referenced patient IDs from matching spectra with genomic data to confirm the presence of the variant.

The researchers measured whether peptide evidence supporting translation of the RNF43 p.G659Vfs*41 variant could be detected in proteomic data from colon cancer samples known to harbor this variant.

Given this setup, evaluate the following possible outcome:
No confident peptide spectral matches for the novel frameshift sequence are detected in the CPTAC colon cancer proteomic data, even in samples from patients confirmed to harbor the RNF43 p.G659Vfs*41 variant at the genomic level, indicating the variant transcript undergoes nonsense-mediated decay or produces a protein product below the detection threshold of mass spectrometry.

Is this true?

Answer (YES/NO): NO